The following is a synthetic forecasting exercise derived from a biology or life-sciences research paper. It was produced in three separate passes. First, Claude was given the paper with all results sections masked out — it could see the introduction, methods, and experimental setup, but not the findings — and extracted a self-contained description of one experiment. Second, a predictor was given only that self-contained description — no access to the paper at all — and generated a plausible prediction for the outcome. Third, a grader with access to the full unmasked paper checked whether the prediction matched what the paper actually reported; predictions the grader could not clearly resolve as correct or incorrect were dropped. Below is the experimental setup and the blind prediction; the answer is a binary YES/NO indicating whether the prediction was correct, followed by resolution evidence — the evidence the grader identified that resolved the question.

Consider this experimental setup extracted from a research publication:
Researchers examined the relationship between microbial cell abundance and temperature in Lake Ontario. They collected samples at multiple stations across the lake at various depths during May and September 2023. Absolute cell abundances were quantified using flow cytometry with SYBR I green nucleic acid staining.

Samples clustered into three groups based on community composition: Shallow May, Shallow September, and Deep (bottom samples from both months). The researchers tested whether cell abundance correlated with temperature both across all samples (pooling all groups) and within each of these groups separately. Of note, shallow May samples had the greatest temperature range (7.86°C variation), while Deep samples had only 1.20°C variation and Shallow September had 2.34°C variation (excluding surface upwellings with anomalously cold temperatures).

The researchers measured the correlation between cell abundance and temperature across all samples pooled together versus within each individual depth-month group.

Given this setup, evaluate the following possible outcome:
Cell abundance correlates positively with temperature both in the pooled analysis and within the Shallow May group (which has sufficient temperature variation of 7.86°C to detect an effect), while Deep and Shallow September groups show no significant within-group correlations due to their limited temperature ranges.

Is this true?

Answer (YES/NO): YES